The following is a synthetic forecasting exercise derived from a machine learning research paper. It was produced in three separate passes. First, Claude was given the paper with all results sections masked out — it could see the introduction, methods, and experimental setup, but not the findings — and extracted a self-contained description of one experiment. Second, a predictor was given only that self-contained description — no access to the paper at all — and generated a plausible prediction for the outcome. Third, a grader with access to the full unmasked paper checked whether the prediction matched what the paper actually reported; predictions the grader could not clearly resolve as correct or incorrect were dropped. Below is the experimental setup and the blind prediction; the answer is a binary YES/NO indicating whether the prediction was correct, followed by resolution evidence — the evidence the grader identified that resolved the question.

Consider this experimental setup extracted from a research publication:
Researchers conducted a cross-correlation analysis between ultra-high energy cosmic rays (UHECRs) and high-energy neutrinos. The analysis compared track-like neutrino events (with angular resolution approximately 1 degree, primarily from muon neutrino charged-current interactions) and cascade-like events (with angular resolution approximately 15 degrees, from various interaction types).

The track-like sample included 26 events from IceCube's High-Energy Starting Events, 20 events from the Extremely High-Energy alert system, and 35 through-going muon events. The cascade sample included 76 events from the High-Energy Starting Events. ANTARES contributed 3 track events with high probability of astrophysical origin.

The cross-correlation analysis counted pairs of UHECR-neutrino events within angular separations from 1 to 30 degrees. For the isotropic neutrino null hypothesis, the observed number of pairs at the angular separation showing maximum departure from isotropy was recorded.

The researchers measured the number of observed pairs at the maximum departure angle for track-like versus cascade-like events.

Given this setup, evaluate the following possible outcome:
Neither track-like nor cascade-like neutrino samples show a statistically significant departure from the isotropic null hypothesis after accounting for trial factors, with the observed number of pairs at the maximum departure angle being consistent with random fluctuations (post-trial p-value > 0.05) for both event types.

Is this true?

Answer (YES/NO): YES